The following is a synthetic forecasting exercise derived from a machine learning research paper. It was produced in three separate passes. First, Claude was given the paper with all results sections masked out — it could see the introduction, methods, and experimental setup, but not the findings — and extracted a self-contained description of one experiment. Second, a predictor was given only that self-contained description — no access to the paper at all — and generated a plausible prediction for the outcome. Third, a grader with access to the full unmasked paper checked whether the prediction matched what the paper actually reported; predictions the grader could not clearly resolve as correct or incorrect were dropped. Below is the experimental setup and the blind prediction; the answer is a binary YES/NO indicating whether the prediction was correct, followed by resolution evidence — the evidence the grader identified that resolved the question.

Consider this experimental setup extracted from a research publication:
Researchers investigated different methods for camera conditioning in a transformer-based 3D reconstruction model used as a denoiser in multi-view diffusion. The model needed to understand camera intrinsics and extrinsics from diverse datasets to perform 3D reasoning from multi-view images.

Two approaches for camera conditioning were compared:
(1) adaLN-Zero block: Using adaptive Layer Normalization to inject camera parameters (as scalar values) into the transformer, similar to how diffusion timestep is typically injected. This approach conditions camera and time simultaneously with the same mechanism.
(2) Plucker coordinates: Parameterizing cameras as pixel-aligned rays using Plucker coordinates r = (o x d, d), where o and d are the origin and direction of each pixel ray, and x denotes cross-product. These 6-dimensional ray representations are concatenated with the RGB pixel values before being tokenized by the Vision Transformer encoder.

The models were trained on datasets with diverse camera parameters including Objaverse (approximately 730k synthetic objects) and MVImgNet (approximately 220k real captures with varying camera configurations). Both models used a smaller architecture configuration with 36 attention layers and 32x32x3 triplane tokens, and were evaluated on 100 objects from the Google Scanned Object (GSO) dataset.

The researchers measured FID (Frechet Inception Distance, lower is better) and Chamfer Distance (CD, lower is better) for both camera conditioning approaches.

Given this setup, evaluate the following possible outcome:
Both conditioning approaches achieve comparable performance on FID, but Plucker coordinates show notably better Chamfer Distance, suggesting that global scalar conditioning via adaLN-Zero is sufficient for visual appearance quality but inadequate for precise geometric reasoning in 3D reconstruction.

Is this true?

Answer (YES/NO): NO